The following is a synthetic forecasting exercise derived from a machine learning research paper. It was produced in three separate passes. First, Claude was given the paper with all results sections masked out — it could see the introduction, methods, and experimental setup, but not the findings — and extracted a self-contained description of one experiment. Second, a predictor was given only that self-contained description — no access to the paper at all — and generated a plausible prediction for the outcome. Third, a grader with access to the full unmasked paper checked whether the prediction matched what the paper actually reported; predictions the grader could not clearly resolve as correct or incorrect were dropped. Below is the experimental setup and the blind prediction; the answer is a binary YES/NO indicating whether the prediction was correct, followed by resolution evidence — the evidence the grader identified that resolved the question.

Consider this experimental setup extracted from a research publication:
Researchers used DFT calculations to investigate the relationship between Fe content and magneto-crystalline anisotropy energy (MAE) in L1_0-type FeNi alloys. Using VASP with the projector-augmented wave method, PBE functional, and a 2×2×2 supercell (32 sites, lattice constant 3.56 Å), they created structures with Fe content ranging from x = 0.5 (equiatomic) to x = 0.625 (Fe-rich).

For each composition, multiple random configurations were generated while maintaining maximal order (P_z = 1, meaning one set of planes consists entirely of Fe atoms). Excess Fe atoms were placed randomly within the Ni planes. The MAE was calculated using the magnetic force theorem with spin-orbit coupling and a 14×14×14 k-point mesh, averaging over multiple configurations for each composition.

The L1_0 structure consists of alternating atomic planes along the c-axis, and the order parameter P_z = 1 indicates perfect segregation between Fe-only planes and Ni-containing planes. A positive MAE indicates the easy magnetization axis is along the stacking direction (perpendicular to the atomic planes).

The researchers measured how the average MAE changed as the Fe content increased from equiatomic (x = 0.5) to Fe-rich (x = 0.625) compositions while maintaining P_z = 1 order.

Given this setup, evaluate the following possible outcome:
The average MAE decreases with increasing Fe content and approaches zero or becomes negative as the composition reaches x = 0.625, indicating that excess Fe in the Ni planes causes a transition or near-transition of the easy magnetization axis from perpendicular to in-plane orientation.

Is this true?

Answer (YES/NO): NO